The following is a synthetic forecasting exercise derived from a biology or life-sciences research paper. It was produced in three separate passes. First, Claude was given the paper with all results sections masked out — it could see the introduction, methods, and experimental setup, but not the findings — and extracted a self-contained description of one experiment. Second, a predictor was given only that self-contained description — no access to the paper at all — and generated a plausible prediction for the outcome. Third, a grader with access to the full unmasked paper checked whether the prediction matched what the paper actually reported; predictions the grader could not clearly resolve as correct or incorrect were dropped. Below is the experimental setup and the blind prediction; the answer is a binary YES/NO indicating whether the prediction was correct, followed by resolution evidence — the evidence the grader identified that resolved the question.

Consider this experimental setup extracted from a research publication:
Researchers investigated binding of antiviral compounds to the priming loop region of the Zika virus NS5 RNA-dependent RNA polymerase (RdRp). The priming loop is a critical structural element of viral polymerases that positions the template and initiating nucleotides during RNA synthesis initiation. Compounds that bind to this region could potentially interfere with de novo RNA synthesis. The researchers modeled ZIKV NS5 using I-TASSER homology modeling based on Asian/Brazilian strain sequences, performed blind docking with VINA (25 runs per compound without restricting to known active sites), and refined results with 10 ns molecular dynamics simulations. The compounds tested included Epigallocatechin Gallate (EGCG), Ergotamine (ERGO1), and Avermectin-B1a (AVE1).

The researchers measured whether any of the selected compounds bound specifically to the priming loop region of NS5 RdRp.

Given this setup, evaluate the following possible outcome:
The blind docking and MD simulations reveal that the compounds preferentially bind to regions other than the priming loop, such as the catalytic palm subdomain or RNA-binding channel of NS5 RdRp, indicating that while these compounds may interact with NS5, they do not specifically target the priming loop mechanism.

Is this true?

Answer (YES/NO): NO